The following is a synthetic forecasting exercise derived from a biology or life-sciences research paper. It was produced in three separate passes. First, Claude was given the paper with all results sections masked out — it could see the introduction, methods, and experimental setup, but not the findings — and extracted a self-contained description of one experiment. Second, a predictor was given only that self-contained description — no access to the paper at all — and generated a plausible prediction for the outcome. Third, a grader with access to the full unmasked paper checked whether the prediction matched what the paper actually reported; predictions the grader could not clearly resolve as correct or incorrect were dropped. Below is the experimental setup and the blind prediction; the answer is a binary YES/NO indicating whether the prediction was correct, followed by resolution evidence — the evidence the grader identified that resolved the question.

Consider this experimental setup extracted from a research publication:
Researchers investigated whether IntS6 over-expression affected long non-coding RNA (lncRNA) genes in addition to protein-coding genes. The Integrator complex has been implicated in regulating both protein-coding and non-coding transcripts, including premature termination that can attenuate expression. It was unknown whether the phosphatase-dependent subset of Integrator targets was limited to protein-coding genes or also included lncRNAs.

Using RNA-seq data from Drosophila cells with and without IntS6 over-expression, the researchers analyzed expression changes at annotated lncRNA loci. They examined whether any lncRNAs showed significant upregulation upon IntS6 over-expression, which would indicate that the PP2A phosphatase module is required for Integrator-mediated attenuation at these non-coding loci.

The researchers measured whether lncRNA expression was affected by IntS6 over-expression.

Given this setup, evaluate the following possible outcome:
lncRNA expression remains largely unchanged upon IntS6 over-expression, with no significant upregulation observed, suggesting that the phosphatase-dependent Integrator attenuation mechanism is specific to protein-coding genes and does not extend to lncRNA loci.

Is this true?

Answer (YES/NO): NO